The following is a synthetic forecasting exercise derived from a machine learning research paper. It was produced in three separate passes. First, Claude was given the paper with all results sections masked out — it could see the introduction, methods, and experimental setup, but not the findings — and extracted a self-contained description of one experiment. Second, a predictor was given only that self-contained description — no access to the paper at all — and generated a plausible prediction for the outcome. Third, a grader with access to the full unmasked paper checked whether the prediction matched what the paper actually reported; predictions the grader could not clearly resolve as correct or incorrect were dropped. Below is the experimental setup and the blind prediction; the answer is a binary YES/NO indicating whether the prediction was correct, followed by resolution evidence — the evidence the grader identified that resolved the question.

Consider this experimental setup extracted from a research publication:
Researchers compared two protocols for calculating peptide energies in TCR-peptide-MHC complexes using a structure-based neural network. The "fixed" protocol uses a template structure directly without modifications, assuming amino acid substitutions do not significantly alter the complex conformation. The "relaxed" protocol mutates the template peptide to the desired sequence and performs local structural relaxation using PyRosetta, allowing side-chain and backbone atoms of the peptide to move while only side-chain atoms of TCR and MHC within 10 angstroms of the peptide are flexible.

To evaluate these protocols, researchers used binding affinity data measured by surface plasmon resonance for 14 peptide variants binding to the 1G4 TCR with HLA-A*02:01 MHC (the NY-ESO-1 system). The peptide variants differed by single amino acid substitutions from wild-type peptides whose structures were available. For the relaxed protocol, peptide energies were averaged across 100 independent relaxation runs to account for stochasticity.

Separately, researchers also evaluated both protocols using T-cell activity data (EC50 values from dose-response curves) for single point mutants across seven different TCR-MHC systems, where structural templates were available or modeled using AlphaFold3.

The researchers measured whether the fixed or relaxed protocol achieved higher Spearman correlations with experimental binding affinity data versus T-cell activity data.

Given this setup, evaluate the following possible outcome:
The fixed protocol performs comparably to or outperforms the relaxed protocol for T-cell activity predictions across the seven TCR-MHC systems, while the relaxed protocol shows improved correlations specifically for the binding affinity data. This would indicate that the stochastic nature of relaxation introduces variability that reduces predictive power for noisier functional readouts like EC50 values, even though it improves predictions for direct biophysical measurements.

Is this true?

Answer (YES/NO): YES